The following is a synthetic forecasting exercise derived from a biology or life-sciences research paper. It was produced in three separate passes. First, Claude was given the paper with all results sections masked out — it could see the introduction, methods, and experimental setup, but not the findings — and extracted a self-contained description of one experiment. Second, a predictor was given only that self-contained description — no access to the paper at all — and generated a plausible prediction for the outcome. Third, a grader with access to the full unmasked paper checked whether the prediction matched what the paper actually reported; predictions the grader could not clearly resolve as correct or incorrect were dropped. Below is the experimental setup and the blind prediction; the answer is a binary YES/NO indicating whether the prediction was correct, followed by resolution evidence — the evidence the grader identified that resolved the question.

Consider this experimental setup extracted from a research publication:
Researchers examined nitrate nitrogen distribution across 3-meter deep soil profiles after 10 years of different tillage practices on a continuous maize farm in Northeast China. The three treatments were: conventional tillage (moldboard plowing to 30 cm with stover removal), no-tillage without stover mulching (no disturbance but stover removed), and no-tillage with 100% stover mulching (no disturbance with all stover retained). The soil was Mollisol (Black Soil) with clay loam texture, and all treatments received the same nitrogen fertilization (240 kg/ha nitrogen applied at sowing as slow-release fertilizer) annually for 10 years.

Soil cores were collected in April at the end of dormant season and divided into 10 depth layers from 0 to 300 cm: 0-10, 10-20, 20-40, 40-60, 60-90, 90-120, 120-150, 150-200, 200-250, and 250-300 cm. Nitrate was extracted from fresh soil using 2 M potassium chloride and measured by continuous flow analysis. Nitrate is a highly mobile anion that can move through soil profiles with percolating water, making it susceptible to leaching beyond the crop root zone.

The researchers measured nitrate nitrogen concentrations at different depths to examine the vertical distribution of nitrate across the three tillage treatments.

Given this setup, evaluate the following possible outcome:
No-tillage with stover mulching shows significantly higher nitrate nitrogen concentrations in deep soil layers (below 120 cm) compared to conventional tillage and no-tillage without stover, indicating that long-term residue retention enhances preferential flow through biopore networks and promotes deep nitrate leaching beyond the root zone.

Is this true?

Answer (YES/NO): NO